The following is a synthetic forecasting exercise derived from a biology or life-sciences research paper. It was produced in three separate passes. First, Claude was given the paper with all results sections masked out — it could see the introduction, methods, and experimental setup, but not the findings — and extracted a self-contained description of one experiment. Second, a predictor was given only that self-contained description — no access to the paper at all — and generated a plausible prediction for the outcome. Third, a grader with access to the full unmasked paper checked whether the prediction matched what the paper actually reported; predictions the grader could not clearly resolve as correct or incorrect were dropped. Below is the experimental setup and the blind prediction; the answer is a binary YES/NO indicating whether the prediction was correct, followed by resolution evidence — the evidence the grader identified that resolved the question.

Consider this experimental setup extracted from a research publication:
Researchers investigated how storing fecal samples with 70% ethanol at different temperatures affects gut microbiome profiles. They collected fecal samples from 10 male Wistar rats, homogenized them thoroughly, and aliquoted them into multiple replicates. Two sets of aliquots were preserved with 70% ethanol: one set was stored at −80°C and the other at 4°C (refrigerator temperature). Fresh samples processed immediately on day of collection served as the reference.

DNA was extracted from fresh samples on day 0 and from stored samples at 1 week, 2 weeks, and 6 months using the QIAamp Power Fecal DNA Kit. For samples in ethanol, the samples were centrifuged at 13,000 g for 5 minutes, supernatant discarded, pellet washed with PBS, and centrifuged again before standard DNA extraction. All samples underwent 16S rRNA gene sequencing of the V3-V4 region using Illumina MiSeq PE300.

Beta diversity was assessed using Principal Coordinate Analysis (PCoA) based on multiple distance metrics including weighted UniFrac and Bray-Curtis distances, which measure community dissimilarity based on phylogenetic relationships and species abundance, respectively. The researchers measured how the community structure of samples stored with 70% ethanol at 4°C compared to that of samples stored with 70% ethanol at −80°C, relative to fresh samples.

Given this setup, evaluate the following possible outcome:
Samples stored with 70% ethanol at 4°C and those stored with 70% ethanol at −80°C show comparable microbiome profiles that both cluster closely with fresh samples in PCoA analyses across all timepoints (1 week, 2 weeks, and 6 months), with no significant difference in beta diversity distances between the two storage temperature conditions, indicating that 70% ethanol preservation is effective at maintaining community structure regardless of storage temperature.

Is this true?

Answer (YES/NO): NO